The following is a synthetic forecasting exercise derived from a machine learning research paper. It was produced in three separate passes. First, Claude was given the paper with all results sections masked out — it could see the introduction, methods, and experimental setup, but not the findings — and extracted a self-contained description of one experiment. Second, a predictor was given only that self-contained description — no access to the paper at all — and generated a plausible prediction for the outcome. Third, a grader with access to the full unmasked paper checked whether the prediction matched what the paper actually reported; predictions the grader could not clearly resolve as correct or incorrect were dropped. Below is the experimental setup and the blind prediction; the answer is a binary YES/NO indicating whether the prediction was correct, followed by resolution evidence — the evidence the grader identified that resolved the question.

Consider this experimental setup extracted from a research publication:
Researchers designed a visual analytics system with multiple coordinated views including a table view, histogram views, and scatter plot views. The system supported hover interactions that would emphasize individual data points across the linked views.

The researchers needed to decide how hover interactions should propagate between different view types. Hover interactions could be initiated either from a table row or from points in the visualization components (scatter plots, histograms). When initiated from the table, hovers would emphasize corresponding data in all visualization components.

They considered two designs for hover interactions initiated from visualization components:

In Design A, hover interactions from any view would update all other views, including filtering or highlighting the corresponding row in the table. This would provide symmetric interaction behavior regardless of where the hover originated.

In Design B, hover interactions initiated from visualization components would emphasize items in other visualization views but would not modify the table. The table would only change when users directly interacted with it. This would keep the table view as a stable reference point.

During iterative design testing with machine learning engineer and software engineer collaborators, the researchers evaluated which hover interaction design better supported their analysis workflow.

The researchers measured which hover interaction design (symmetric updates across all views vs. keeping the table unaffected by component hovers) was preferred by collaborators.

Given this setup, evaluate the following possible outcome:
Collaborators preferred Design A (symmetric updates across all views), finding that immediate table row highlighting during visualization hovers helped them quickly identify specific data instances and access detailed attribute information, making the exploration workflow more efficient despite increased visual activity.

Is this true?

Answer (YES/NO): NO